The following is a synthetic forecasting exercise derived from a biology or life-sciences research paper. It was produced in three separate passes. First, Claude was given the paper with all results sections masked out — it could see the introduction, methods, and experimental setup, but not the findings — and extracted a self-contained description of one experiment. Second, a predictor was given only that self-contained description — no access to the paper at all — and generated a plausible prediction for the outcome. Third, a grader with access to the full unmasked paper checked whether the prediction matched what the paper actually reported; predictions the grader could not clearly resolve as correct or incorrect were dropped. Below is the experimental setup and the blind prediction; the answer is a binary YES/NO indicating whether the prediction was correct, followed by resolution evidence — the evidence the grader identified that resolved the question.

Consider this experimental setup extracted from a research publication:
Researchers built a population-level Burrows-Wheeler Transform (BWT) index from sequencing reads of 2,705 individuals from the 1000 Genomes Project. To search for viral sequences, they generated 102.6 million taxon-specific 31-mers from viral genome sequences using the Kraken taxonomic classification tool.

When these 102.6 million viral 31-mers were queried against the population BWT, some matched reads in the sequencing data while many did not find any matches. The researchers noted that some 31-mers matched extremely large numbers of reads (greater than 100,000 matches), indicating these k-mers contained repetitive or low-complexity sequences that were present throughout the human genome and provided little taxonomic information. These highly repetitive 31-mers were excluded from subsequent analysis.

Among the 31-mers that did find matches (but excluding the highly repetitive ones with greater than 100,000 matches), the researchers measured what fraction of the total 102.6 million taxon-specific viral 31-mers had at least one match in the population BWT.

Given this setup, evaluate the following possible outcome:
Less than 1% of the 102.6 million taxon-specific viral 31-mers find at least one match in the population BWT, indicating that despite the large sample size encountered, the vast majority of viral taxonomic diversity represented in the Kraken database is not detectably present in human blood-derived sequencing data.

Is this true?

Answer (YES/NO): YES